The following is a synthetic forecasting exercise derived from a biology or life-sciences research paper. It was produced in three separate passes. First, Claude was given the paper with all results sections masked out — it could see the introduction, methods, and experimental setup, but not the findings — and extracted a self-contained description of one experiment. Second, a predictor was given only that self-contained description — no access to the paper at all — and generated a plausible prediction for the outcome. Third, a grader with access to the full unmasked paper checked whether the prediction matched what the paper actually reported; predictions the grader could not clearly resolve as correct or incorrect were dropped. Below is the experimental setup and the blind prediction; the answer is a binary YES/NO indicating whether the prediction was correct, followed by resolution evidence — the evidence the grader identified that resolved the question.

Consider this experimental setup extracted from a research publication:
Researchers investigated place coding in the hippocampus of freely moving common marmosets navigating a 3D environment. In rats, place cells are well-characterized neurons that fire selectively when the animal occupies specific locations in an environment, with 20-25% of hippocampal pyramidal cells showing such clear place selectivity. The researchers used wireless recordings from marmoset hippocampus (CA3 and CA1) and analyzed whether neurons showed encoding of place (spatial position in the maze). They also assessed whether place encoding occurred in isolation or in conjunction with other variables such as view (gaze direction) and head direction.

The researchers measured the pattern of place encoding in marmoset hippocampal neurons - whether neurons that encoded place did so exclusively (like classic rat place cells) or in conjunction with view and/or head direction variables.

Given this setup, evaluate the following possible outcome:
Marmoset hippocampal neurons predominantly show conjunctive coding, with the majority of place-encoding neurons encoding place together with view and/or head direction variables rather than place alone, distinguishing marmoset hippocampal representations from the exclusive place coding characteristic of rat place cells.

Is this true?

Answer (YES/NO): YES